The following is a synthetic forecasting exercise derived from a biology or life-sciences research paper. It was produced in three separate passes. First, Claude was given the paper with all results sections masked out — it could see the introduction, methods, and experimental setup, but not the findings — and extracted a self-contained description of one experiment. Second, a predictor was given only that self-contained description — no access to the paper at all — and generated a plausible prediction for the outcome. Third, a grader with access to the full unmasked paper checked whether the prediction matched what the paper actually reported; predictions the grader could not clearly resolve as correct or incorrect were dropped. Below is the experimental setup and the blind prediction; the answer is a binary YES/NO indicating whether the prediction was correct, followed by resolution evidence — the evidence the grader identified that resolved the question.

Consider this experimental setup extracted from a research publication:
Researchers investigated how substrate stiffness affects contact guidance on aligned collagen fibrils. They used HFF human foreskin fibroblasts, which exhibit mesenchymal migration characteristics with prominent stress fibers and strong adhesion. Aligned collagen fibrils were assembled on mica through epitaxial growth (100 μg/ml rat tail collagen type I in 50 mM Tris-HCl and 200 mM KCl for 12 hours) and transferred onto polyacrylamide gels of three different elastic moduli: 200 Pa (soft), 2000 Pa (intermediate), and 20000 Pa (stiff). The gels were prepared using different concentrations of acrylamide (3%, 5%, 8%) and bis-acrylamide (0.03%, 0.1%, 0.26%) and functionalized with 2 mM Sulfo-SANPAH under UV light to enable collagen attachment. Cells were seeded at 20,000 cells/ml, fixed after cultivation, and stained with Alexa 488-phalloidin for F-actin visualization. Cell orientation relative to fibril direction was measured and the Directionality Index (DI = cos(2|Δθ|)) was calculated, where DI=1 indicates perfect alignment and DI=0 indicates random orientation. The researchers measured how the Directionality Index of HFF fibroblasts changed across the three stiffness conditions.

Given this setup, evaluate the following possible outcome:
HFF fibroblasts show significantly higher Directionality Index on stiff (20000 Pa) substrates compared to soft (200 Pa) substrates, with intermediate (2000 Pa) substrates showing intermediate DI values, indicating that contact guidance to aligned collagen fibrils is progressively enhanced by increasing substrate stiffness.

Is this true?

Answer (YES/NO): NO